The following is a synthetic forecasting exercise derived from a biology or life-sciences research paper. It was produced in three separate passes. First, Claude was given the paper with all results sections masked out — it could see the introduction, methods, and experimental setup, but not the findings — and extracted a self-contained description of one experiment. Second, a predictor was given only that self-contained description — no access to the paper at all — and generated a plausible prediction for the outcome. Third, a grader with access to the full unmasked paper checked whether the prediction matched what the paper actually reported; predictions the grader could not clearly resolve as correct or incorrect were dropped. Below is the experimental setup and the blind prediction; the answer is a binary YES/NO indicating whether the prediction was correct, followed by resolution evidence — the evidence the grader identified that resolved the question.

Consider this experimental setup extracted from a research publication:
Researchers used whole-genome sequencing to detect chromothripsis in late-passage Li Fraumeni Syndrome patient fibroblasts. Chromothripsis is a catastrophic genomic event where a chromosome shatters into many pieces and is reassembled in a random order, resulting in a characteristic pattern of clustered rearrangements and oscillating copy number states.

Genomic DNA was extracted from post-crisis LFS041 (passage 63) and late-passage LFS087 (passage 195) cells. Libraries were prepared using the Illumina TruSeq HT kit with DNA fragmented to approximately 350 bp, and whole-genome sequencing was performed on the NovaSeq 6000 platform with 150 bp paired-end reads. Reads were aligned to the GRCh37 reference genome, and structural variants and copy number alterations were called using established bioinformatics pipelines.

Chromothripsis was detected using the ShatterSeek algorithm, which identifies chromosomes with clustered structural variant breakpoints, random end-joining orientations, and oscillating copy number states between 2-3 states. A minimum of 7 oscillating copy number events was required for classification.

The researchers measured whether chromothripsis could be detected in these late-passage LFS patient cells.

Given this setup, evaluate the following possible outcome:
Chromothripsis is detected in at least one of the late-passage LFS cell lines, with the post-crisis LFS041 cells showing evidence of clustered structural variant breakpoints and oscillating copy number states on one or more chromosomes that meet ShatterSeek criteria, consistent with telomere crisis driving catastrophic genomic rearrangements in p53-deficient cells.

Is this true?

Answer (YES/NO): YES